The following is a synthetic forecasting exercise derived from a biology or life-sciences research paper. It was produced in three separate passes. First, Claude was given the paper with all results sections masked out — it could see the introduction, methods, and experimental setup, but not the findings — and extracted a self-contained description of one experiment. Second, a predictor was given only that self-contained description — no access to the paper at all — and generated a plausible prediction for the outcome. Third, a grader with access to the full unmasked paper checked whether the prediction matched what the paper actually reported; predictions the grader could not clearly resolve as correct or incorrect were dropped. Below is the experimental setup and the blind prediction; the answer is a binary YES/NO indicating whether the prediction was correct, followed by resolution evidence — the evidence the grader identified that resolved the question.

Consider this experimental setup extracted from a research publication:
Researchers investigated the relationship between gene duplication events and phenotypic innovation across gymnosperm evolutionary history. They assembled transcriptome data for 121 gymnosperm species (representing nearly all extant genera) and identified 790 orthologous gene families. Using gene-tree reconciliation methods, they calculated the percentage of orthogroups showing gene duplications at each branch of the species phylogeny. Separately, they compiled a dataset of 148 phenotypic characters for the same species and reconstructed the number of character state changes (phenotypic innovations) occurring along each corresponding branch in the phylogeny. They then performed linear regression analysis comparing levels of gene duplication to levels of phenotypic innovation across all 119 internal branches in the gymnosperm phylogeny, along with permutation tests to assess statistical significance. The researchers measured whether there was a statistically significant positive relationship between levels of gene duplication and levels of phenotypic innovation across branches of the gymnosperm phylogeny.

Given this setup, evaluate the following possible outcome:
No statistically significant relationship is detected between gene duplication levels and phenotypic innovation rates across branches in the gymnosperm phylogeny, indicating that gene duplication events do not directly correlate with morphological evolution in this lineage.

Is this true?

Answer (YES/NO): NO